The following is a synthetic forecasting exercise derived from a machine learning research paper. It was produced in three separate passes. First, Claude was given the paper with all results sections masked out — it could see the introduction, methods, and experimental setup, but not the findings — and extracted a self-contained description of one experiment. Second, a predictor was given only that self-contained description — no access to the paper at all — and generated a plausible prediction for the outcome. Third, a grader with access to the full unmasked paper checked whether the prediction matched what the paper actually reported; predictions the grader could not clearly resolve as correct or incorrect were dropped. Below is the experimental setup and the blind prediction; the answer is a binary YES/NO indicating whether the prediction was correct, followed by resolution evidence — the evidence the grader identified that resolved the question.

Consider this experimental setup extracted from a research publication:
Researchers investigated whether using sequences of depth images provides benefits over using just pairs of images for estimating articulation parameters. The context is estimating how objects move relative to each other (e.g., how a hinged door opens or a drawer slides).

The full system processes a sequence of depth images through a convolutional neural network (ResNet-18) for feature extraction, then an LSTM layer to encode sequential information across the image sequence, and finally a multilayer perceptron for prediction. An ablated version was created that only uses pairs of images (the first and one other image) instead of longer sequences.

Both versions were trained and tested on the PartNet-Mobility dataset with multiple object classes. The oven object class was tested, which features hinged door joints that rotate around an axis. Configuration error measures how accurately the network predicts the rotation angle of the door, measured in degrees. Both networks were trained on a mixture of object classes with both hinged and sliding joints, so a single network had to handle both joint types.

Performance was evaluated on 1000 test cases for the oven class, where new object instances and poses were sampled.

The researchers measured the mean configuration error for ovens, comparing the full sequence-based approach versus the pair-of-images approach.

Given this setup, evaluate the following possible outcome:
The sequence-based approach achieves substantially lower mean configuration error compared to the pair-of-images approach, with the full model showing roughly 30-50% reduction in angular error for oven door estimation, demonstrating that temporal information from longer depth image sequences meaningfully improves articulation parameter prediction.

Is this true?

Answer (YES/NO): NO